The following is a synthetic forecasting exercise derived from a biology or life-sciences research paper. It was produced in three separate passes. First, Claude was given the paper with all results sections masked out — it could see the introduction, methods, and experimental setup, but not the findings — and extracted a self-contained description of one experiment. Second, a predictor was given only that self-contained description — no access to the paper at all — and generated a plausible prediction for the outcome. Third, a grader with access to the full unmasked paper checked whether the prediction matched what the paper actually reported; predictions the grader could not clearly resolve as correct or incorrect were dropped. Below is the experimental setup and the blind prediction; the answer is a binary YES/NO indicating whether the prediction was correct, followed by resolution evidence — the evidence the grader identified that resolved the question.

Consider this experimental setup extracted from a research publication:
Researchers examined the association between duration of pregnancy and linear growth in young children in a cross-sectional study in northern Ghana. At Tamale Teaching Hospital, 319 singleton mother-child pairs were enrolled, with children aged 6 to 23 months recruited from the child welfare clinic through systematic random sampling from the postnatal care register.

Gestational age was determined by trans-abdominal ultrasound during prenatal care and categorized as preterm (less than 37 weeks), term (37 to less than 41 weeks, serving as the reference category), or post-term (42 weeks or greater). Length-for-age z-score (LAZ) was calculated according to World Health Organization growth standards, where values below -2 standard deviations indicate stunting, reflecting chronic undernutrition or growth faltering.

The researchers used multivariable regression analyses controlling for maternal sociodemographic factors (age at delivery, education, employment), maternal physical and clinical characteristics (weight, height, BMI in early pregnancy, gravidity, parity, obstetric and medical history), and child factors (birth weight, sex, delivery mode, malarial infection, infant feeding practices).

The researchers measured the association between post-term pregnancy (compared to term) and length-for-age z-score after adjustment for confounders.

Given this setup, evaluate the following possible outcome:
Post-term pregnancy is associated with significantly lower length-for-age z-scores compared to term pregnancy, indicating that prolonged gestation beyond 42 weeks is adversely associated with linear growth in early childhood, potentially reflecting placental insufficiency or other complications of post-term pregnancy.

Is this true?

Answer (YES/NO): NO